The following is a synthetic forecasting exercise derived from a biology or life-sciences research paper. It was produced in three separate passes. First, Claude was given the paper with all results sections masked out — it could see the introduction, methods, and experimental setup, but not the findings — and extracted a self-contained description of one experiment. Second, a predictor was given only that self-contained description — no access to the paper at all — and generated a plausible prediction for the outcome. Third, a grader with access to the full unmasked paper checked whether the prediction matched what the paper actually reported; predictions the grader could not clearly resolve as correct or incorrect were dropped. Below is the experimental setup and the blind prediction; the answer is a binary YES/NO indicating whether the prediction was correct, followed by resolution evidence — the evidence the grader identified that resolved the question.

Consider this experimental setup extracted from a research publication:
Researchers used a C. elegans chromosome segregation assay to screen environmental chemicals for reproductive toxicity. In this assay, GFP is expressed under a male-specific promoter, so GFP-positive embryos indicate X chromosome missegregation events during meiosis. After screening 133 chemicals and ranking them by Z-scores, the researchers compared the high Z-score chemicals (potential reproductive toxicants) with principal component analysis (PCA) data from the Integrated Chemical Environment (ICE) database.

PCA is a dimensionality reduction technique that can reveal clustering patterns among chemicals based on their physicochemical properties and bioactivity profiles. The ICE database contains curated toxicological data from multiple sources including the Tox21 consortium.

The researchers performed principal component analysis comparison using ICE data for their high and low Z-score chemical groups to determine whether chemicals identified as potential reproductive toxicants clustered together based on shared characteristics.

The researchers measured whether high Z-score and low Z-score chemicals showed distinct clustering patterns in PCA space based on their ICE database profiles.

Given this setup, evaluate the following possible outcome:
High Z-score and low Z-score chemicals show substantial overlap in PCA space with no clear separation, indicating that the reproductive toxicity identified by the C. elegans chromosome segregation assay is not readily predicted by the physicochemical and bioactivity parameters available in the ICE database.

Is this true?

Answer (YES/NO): YES